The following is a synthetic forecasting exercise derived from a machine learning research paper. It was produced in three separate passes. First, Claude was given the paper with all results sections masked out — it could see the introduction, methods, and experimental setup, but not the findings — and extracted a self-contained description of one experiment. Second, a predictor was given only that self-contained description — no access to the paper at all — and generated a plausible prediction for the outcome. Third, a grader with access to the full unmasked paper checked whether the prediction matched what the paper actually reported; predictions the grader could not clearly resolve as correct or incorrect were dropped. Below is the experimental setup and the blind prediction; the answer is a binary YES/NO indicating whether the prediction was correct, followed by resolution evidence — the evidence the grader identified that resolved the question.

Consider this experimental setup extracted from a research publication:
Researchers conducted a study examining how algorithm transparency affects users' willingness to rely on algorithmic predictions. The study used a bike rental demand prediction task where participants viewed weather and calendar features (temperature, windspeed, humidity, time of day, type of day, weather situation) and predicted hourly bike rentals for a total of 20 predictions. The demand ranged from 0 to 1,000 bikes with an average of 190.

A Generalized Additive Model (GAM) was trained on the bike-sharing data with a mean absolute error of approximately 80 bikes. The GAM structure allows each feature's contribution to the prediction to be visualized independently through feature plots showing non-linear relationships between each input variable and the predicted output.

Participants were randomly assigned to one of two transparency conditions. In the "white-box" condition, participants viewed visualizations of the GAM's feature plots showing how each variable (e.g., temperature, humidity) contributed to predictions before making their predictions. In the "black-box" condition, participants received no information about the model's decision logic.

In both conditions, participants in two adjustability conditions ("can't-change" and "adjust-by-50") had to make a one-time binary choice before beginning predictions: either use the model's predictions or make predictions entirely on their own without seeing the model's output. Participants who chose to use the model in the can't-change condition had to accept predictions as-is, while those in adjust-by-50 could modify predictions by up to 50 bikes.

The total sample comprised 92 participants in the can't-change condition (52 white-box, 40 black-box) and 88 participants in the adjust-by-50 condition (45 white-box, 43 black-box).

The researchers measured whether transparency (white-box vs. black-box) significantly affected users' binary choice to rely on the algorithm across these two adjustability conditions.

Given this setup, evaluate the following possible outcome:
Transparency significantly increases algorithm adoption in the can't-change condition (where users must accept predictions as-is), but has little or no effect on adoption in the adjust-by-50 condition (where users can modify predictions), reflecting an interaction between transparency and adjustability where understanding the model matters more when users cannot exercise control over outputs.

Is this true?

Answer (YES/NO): NO